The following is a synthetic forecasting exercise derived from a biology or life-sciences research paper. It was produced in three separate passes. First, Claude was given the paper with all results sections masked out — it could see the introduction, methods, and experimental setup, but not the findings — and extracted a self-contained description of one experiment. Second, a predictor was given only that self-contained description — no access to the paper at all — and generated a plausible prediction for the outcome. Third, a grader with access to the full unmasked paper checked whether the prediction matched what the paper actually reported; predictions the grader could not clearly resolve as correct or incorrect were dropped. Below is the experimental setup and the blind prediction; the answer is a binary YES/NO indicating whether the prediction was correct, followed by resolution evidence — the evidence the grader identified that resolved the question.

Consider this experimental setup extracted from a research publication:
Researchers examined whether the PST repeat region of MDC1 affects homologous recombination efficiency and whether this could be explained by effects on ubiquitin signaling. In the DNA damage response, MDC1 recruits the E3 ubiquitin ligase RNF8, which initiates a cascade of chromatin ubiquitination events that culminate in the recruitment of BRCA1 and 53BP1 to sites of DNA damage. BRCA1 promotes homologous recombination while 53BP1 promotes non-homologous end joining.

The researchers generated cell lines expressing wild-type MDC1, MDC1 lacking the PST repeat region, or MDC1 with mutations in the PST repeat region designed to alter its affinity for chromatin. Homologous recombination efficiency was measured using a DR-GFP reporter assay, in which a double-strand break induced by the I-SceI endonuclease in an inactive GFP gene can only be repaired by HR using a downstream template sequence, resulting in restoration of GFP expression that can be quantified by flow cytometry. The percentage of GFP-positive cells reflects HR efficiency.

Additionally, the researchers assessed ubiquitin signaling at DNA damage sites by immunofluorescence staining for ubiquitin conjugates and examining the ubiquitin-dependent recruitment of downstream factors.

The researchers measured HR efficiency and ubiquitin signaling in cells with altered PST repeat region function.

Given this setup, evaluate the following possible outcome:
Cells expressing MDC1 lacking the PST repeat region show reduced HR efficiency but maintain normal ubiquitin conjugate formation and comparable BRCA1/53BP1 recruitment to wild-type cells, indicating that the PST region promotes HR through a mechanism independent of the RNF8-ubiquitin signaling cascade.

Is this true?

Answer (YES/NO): NO